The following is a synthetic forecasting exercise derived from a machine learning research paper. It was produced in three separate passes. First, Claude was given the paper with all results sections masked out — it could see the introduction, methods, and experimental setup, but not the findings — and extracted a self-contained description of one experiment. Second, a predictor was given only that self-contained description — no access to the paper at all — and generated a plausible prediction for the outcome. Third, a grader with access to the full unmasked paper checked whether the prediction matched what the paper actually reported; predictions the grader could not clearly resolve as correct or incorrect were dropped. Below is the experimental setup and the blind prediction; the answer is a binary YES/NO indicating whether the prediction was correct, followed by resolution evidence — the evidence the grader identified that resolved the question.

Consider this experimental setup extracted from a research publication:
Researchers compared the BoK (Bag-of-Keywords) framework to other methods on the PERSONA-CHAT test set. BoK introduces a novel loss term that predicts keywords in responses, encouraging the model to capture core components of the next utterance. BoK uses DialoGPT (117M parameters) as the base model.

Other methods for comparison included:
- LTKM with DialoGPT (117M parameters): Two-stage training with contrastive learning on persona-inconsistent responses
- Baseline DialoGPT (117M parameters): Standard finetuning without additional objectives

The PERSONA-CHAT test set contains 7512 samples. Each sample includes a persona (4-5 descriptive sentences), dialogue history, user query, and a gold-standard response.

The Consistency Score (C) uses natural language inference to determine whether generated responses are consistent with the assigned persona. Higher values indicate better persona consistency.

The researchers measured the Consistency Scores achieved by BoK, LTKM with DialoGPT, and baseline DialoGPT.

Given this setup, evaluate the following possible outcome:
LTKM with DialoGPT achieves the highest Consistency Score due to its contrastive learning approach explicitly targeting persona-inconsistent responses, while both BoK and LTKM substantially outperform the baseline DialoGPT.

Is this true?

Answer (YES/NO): NO